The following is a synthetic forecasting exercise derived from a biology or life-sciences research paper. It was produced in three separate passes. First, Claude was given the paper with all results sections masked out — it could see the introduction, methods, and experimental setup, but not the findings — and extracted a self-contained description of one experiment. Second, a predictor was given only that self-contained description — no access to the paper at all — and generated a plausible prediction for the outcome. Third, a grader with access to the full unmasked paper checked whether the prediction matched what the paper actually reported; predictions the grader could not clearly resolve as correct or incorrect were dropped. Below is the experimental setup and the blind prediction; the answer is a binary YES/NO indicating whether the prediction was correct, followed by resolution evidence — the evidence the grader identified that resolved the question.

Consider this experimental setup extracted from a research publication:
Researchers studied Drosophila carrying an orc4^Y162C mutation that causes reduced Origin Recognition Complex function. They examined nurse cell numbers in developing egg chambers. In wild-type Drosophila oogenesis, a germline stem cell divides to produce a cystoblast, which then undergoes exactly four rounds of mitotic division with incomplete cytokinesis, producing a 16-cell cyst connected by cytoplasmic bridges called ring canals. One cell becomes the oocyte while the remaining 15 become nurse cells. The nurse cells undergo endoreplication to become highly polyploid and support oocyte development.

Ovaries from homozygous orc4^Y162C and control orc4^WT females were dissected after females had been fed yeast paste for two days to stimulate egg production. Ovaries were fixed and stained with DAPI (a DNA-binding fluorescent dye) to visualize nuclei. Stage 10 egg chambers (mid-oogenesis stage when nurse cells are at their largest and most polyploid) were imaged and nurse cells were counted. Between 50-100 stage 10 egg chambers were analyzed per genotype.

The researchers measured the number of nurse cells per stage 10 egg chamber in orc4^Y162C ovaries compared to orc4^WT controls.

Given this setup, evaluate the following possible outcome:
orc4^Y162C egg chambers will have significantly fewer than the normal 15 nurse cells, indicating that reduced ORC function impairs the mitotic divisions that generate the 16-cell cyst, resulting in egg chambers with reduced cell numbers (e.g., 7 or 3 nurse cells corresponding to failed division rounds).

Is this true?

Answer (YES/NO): YES